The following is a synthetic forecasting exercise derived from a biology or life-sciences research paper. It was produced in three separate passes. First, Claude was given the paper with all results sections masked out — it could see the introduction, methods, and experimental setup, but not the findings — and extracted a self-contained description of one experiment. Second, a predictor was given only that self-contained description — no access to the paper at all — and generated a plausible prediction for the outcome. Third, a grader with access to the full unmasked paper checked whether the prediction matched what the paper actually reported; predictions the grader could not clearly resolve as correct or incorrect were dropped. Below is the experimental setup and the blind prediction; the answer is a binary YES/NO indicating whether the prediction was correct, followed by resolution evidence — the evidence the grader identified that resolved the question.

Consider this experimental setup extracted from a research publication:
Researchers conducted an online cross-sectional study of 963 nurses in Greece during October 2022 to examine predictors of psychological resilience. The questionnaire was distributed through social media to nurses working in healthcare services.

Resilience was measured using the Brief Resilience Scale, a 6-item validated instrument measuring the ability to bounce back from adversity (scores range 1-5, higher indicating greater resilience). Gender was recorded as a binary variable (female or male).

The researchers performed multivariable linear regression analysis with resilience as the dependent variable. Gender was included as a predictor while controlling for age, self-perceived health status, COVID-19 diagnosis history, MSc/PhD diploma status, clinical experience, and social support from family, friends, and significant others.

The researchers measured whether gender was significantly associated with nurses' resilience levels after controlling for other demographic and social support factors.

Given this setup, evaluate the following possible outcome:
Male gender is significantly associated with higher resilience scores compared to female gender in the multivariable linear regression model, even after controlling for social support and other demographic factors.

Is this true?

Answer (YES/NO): NO